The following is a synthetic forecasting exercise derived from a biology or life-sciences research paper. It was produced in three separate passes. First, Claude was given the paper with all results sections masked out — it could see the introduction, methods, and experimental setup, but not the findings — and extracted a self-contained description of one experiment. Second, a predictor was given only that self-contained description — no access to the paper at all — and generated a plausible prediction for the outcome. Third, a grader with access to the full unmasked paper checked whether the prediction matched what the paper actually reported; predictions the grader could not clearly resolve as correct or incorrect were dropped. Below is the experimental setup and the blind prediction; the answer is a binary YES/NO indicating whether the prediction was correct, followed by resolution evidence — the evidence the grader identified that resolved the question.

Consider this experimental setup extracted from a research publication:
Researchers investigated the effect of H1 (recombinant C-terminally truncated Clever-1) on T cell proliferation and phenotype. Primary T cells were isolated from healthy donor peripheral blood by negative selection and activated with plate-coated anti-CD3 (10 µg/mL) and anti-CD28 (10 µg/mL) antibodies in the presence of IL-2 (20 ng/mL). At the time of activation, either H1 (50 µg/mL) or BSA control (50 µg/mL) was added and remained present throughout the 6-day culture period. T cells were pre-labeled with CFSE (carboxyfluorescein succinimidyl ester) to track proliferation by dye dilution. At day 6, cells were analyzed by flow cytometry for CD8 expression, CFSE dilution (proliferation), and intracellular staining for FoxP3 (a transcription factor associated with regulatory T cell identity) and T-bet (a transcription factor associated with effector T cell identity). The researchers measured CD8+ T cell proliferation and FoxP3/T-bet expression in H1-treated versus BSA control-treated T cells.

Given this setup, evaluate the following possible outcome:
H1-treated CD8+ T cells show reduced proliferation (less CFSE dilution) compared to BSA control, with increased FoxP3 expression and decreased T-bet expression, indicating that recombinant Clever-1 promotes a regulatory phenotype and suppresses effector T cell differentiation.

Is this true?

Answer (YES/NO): NO